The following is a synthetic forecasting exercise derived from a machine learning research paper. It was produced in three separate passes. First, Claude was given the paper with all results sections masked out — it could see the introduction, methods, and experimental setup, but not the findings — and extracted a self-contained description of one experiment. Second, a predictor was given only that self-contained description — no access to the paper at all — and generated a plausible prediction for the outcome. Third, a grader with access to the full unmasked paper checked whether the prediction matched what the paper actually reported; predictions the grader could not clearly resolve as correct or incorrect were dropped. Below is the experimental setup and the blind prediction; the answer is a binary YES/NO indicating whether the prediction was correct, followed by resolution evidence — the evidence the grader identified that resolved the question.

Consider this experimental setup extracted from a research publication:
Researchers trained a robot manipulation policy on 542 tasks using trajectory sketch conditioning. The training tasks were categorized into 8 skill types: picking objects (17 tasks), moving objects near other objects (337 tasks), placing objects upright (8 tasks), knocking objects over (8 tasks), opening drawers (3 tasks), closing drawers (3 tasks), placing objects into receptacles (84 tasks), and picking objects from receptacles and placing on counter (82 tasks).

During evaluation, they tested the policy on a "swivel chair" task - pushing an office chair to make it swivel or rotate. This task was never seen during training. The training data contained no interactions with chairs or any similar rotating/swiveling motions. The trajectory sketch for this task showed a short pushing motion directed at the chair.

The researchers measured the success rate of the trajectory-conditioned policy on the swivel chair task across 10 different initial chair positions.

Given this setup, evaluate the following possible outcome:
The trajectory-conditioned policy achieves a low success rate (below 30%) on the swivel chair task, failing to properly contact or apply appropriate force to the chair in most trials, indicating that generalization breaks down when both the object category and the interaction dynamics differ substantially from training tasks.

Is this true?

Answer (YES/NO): NO